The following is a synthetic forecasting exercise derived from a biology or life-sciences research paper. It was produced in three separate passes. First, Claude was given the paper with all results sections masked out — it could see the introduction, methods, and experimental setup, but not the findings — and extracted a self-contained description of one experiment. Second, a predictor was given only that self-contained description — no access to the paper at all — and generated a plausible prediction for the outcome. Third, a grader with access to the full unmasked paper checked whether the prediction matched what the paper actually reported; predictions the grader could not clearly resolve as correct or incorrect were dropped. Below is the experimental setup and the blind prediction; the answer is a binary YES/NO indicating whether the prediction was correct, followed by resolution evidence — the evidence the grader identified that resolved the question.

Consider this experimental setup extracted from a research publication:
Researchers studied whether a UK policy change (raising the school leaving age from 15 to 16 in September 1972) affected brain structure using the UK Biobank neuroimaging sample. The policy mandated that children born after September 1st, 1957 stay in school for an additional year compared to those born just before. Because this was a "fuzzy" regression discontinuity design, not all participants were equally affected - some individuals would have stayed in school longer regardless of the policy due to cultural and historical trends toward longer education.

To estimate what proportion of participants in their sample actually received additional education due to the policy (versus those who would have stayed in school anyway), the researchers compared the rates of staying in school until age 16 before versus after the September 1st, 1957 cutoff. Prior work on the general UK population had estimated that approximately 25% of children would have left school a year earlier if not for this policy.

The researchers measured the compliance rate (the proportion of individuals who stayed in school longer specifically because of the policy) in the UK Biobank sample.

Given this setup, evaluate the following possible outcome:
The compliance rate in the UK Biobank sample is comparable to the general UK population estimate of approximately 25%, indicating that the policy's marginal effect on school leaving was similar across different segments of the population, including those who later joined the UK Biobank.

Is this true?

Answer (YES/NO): NO